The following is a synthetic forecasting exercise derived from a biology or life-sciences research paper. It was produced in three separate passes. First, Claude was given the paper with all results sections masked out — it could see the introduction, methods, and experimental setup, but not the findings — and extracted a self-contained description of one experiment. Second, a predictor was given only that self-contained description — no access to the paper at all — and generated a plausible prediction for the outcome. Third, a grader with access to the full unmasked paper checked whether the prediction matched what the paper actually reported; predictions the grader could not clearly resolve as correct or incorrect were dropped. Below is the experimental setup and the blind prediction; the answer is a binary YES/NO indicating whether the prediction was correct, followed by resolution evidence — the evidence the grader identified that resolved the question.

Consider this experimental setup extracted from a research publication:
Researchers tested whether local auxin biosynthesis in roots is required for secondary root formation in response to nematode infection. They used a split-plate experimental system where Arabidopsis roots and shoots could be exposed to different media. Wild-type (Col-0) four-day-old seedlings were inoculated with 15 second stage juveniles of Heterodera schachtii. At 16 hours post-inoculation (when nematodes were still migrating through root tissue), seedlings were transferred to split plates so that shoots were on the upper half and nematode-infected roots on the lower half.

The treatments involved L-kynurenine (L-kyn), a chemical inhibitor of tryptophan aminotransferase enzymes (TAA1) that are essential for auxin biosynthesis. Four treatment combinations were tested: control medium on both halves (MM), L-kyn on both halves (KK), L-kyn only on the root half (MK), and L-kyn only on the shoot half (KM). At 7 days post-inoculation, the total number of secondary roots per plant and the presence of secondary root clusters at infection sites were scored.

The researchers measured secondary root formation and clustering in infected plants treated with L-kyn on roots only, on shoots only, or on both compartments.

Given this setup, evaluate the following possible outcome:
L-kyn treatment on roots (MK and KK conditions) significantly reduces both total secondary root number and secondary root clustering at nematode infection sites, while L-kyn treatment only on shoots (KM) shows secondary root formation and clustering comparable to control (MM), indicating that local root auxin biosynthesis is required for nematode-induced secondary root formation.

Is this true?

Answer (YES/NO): NO